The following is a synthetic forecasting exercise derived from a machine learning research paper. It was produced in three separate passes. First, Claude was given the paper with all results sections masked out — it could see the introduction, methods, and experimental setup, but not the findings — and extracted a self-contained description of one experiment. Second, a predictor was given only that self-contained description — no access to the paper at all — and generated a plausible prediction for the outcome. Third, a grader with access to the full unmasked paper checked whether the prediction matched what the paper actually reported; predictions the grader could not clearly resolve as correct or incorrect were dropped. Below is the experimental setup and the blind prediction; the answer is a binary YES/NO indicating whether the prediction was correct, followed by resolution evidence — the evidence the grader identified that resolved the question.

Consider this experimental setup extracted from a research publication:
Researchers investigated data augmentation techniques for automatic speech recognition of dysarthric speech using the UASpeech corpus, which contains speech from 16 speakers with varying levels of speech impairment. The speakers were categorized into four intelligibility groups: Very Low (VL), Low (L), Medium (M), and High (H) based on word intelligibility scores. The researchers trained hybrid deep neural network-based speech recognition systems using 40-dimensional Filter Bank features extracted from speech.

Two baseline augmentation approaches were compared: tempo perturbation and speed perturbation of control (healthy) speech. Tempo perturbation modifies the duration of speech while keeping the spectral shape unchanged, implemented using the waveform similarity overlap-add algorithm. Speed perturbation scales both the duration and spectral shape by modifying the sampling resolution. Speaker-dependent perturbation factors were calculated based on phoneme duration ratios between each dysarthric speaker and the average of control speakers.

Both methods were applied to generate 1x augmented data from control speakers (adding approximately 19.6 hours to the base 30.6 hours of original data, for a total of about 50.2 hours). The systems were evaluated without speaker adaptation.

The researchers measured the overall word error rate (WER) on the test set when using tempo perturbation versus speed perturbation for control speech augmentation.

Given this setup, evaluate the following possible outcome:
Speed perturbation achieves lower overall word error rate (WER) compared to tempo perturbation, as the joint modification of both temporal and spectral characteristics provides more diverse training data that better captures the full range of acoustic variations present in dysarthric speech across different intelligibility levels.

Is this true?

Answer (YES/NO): YES